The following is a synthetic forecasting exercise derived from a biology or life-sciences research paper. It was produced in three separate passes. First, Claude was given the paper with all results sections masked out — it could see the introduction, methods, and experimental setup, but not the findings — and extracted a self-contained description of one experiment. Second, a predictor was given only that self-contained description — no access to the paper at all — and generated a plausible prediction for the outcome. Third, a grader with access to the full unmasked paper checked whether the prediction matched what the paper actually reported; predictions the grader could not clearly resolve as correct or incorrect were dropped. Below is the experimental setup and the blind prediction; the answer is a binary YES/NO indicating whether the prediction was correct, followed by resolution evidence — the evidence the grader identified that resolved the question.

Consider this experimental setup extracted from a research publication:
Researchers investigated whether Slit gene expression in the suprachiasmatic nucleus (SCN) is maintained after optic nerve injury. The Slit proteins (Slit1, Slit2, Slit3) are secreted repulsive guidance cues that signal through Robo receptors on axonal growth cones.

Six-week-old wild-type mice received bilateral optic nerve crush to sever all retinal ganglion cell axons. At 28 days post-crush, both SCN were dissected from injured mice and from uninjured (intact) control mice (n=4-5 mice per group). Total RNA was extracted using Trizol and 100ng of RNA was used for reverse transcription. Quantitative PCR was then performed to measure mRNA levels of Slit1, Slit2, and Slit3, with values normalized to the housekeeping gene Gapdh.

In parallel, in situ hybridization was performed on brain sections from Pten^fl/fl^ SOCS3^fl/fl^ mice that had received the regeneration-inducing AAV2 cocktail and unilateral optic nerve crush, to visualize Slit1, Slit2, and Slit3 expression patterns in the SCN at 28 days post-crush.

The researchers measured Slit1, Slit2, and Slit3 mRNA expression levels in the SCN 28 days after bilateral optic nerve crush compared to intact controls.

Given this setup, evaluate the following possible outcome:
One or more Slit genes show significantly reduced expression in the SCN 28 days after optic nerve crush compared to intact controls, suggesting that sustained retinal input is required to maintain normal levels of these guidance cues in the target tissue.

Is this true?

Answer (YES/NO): NO